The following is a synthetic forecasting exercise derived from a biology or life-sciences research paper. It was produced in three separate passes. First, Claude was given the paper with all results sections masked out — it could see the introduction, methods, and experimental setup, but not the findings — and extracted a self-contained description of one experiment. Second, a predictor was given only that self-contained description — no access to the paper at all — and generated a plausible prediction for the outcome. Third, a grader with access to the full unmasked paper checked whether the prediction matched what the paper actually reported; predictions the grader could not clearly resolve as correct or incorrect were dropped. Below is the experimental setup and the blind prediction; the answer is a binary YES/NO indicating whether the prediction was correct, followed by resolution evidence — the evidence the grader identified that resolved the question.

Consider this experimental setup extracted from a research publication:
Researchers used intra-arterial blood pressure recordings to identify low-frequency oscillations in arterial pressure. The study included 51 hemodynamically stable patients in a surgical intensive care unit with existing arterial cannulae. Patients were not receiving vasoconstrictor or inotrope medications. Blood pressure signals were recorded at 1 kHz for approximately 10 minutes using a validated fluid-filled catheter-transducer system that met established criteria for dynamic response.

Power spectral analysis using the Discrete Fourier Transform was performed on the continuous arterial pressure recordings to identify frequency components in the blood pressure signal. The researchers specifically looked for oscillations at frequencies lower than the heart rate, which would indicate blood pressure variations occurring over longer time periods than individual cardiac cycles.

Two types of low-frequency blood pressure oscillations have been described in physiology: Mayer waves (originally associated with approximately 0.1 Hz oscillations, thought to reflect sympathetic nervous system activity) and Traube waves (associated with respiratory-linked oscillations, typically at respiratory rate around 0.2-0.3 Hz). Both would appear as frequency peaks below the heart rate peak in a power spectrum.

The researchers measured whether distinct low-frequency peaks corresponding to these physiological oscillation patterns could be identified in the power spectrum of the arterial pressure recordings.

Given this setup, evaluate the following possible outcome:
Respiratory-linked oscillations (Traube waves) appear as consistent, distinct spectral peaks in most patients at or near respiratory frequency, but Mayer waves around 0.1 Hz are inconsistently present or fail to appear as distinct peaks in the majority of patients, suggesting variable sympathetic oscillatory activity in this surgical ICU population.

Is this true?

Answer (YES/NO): NO